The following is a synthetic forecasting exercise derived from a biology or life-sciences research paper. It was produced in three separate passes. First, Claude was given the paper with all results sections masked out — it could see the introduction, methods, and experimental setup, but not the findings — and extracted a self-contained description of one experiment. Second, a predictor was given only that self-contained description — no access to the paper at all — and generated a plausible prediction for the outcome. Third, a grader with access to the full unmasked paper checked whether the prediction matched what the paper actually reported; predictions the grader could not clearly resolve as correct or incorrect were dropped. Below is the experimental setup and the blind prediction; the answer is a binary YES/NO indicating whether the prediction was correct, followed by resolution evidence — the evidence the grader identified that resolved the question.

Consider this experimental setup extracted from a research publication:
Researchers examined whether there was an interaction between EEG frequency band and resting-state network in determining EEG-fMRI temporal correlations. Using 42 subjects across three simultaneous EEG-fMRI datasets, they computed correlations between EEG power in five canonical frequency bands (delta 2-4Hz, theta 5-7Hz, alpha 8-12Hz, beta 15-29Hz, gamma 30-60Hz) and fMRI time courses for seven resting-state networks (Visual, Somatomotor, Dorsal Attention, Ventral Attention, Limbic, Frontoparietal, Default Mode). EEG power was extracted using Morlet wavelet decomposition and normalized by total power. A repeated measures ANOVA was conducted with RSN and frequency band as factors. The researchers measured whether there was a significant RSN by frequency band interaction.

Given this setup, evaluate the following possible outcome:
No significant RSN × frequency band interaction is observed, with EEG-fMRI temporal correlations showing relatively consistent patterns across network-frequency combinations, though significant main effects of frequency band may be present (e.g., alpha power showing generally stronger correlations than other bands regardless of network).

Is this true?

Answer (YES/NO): NO